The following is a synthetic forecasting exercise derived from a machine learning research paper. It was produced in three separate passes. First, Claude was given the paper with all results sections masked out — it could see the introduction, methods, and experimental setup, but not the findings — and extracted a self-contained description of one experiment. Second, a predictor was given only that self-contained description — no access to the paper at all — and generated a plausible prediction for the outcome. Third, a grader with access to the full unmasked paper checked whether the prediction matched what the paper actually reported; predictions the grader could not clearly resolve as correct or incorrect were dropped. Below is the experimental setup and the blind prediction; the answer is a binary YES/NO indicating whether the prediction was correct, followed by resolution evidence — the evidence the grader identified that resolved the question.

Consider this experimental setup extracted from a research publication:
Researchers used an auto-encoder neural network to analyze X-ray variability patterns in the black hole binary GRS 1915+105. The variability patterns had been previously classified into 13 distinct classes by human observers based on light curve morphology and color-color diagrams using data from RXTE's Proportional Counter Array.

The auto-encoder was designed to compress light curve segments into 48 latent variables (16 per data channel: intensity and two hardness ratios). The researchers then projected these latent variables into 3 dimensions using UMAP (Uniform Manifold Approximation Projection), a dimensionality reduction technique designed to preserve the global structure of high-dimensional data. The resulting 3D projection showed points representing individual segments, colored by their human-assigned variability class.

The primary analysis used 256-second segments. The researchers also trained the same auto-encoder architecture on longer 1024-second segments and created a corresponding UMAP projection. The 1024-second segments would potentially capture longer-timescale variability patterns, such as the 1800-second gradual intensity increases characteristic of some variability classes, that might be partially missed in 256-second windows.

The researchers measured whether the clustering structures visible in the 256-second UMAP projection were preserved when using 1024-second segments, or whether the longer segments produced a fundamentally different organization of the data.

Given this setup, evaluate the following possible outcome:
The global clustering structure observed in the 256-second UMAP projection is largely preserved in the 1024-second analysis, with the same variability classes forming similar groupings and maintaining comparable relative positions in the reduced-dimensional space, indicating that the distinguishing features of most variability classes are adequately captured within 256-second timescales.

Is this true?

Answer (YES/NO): YES